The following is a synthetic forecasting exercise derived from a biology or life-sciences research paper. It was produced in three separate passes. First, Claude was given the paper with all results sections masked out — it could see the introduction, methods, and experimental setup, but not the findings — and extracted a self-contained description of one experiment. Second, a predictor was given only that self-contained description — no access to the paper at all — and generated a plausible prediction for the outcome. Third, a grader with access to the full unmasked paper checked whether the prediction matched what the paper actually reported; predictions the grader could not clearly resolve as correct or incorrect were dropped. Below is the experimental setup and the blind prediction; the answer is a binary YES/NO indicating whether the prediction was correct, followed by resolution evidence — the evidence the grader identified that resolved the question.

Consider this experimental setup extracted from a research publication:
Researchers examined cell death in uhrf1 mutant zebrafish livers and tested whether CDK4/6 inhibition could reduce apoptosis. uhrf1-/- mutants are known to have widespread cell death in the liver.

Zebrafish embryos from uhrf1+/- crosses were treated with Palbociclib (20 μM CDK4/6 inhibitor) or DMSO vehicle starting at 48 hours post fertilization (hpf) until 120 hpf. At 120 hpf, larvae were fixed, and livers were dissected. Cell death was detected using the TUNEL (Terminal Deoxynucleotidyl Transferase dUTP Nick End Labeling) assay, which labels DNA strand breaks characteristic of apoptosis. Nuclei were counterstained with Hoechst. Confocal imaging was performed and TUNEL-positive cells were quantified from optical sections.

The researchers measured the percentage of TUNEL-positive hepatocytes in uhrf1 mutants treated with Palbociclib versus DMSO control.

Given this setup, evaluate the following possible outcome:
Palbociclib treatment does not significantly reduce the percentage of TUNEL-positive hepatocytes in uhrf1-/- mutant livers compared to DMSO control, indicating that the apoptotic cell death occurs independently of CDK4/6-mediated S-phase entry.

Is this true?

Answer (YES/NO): NO